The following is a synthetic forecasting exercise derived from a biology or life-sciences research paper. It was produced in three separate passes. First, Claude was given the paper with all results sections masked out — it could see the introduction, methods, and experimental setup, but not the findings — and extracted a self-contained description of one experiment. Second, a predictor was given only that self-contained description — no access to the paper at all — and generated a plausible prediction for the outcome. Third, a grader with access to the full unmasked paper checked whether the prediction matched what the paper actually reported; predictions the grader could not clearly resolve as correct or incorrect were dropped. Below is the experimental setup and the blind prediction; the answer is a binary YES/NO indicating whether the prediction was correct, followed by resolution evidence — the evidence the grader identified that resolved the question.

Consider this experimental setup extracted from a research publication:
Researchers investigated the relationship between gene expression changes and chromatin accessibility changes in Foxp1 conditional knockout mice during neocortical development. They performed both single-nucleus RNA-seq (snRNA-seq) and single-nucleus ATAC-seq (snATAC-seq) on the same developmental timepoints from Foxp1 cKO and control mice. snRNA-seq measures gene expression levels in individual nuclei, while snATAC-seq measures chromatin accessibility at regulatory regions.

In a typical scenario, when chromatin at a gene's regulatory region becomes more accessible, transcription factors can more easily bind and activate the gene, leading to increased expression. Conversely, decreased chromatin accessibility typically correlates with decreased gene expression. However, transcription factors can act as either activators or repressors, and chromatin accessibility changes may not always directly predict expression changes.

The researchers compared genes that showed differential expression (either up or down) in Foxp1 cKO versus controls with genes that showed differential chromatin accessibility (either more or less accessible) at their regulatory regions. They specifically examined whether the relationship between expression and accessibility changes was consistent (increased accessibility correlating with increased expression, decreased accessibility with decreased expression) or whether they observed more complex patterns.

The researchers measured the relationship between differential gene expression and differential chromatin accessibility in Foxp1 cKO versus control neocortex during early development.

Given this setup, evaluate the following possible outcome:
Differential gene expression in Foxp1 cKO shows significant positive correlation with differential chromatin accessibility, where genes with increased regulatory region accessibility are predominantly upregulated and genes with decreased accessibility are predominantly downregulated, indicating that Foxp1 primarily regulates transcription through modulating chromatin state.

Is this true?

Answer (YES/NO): NO